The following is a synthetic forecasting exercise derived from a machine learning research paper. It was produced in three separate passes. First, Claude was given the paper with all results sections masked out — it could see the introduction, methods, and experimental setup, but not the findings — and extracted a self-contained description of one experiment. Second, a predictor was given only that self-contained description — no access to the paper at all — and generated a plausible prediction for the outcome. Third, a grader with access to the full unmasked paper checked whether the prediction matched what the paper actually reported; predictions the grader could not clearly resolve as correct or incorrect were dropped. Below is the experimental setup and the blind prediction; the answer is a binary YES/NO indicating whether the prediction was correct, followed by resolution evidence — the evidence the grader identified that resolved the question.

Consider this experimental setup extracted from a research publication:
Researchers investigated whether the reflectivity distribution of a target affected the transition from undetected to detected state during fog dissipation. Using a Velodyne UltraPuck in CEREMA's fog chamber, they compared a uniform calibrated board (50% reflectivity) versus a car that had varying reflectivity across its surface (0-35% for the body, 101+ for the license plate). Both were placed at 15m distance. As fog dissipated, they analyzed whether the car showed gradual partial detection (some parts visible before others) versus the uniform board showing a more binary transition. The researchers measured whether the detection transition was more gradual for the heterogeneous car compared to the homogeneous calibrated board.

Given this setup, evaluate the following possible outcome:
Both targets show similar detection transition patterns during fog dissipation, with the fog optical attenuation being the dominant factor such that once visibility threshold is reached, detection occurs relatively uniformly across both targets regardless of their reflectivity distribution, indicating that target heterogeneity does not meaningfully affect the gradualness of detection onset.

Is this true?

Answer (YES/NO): NO